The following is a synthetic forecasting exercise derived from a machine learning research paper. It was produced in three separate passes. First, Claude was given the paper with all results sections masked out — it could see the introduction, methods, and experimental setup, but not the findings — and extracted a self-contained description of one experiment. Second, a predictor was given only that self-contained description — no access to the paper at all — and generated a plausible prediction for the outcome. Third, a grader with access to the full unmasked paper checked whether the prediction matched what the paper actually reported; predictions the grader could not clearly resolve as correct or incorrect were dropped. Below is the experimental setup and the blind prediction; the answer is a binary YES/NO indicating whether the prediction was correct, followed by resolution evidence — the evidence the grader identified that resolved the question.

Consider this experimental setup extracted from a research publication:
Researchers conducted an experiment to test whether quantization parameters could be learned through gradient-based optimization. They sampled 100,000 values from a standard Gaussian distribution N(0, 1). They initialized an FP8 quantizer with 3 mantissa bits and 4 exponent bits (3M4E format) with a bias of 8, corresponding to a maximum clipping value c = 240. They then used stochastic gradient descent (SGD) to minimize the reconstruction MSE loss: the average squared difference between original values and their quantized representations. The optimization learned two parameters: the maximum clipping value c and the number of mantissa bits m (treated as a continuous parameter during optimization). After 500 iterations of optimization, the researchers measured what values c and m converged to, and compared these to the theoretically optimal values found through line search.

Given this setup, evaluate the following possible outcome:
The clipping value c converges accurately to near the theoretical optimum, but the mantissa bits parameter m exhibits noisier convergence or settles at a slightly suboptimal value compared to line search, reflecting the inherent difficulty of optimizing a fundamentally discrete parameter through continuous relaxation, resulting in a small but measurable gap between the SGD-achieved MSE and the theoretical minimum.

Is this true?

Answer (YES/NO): NO